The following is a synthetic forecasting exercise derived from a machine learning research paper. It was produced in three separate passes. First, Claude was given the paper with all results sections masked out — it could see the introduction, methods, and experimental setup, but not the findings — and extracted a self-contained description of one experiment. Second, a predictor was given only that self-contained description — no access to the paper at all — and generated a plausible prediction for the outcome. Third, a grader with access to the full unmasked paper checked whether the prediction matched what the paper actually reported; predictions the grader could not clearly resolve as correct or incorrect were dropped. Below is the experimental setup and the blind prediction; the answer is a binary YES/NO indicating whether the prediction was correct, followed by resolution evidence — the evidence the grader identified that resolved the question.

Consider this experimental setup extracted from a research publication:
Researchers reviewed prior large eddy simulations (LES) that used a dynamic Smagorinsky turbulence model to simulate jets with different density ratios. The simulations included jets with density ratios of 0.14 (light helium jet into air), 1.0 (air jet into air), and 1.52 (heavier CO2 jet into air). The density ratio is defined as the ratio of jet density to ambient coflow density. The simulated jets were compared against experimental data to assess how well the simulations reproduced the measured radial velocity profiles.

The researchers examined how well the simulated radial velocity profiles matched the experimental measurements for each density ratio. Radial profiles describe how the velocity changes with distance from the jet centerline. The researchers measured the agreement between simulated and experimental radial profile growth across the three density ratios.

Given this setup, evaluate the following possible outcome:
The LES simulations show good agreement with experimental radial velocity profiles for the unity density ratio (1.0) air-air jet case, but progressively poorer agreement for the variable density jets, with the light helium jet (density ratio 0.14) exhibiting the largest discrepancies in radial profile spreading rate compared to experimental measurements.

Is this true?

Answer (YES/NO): NO